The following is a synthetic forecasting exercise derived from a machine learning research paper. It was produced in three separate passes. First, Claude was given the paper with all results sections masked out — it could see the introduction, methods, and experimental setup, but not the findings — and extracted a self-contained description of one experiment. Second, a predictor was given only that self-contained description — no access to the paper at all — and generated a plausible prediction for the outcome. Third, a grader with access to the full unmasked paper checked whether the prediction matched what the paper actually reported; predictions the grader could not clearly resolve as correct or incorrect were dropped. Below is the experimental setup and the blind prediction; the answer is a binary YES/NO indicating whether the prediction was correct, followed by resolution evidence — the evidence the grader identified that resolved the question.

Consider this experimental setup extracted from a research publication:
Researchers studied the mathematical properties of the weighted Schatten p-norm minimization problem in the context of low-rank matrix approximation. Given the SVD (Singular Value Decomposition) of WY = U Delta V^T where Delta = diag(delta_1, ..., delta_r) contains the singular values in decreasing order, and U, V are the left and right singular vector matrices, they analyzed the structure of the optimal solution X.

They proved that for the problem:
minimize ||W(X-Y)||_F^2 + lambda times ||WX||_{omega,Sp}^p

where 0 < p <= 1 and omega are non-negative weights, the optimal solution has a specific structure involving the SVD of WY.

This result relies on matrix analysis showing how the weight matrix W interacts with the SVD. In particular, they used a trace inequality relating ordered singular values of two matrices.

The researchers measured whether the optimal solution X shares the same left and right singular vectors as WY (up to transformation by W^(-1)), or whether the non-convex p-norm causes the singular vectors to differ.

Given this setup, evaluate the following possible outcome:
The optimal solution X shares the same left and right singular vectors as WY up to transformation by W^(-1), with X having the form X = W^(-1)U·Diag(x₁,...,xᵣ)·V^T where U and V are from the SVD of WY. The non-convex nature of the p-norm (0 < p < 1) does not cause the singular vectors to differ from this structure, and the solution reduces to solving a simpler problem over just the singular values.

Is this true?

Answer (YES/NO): YES